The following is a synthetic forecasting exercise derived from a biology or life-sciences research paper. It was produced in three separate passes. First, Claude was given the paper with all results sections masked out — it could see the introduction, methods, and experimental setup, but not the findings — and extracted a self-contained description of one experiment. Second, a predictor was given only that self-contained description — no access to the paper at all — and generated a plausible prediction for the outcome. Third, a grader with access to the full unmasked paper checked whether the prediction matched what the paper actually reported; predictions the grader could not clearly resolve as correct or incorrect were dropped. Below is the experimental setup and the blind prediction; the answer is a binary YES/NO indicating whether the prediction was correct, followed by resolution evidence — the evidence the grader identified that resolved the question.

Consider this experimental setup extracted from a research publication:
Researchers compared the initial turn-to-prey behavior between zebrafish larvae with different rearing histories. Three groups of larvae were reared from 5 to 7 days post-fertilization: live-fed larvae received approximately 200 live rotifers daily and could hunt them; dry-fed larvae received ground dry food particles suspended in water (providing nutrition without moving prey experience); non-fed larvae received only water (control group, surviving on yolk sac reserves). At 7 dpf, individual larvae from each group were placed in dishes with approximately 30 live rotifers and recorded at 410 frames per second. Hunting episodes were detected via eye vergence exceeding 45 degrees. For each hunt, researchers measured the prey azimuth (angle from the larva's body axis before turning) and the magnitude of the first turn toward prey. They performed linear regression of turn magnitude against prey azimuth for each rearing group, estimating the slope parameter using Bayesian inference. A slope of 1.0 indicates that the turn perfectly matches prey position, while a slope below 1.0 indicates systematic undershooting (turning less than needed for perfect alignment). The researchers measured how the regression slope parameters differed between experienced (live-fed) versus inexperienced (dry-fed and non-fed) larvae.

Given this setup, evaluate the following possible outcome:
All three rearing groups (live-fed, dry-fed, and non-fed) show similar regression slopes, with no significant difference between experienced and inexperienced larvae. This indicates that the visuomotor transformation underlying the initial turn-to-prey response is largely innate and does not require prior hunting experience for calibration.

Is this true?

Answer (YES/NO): NO